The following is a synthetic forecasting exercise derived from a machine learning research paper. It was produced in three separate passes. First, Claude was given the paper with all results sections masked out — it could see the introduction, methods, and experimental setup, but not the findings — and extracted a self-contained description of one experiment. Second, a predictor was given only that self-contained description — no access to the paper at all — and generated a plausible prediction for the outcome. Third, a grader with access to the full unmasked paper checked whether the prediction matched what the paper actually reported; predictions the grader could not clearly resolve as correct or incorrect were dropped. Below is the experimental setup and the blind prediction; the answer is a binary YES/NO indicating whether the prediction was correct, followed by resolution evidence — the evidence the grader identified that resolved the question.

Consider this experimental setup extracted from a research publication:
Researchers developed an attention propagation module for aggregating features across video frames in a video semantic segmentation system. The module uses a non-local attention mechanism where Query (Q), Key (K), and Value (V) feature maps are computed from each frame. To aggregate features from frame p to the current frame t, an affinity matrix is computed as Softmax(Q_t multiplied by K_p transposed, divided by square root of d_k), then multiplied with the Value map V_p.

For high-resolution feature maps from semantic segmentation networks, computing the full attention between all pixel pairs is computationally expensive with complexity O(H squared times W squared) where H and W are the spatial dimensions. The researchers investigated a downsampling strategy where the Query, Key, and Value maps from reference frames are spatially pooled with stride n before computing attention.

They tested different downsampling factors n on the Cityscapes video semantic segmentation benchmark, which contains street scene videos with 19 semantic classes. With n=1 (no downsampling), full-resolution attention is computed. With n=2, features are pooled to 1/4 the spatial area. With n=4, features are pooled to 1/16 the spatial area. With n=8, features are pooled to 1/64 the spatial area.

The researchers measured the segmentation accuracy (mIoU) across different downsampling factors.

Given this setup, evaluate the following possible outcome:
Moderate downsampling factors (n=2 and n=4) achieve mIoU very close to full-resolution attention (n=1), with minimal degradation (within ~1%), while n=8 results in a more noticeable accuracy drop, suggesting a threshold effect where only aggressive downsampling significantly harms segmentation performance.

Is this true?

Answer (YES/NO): NO